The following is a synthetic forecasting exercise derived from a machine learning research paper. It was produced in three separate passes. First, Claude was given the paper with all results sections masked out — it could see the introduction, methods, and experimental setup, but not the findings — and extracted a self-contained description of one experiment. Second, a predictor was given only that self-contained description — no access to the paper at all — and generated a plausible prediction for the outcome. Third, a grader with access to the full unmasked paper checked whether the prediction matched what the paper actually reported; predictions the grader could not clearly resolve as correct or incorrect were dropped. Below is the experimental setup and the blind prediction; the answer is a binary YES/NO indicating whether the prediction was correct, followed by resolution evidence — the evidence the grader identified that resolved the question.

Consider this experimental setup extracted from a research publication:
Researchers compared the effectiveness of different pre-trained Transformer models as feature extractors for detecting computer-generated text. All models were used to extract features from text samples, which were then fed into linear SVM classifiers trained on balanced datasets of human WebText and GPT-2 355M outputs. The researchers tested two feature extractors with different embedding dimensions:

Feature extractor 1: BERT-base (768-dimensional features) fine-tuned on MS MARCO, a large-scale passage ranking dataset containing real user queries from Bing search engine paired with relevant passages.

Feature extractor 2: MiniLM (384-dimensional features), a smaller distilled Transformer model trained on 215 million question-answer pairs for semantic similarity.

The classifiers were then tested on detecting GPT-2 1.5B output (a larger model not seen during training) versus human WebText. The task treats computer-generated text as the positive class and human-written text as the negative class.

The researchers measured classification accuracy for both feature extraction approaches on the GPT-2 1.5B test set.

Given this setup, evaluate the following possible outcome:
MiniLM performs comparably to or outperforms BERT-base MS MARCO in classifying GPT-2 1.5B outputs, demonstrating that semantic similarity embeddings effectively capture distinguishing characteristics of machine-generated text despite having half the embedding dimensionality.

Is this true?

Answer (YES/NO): YES